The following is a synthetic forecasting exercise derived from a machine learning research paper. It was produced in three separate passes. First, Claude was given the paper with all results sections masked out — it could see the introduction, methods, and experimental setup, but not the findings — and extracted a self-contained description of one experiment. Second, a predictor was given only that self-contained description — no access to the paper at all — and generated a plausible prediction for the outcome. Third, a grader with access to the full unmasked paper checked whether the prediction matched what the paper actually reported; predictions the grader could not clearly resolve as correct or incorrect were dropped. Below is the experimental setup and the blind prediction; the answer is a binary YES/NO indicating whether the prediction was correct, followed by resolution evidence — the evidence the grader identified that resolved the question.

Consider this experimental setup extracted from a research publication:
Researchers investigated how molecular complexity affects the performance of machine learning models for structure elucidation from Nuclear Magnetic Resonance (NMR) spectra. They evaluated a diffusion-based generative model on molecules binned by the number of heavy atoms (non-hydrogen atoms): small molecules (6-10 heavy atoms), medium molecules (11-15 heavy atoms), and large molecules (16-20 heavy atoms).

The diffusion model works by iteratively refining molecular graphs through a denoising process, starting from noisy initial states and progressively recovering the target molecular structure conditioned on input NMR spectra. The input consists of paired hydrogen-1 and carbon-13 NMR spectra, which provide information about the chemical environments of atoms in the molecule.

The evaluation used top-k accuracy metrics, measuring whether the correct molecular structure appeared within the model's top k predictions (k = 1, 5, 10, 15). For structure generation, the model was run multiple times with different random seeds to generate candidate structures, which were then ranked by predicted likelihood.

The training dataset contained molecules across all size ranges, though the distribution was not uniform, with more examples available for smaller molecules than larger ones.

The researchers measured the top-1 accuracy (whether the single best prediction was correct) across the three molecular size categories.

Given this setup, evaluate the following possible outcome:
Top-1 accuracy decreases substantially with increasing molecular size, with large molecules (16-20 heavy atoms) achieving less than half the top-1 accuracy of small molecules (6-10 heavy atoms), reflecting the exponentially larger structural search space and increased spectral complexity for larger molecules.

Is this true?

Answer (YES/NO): NO